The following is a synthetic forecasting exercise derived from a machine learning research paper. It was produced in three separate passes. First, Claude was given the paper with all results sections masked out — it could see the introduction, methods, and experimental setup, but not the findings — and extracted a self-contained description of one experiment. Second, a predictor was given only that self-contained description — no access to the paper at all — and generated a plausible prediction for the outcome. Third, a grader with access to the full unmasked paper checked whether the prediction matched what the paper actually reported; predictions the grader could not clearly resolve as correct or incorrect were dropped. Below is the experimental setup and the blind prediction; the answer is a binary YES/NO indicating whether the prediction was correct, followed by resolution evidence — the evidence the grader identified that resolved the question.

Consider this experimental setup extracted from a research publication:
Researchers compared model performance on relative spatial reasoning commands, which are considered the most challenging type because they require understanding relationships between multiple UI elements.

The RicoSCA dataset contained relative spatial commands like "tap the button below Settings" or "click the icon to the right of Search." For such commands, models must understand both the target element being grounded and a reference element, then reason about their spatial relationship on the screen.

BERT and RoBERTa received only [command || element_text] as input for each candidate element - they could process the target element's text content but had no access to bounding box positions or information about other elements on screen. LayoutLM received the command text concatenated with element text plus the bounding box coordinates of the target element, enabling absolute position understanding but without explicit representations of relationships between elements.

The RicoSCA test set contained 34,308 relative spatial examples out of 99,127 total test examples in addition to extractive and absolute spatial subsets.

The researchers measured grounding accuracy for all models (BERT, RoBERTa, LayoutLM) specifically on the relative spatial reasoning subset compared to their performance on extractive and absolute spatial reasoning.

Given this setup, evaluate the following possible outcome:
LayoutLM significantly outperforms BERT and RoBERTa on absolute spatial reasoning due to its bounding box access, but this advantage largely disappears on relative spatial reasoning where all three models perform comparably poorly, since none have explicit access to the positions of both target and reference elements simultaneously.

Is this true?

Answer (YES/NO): NO